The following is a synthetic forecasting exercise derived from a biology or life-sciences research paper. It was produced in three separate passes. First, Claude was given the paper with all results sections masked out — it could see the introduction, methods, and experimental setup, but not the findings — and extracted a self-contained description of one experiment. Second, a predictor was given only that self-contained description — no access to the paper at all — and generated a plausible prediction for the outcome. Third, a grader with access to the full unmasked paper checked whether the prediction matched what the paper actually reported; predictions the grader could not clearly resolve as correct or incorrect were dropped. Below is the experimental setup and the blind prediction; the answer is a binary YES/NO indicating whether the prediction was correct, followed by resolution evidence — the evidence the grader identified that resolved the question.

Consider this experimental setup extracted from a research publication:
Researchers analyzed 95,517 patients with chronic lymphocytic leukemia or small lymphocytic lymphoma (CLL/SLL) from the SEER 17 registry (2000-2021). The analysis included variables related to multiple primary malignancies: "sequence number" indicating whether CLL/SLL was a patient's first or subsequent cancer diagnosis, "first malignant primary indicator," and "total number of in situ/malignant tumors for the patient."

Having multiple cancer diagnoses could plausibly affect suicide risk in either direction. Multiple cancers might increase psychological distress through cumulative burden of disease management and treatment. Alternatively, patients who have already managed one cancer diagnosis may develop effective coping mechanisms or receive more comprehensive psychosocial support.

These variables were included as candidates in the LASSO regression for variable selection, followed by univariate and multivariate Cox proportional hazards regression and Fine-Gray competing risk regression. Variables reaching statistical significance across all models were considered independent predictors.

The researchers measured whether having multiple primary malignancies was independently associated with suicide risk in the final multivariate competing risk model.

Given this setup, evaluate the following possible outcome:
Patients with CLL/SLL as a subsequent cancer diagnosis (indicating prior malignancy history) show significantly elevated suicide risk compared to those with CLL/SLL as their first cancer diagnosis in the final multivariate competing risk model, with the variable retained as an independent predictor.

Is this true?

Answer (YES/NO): NO